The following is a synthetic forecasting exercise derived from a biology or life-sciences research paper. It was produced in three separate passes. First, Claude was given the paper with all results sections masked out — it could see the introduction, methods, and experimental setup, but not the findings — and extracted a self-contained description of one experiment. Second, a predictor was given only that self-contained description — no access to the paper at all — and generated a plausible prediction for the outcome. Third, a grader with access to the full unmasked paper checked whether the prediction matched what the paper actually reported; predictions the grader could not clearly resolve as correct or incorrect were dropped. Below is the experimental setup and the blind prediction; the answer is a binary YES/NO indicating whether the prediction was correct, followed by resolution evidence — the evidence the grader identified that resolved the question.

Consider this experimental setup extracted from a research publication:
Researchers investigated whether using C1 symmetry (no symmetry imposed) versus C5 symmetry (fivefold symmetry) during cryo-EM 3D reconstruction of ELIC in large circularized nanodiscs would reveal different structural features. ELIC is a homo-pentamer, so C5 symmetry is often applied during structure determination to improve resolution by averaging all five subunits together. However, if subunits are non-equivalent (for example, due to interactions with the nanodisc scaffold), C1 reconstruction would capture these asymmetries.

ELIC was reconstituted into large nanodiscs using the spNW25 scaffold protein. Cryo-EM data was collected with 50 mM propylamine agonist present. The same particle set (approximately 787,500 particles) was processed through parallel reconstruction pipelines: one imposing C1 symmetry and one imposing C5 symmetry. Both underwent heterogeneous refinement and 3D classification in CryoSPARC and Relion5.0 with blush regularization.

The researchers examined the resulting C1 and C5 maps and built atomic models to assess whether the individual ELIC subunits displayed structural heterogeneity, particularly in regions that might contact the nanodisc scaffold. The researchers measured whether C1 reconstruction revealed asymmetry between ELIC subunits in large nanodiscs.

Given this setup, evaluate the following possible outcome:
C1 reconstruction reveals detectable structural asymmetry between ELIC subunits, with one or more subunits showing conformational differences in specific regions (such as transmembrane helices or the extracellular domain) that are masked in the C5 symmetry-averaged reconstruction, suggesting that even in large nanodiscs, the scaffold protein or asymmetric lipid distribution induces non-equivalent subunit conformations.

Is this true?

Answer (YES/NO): YES